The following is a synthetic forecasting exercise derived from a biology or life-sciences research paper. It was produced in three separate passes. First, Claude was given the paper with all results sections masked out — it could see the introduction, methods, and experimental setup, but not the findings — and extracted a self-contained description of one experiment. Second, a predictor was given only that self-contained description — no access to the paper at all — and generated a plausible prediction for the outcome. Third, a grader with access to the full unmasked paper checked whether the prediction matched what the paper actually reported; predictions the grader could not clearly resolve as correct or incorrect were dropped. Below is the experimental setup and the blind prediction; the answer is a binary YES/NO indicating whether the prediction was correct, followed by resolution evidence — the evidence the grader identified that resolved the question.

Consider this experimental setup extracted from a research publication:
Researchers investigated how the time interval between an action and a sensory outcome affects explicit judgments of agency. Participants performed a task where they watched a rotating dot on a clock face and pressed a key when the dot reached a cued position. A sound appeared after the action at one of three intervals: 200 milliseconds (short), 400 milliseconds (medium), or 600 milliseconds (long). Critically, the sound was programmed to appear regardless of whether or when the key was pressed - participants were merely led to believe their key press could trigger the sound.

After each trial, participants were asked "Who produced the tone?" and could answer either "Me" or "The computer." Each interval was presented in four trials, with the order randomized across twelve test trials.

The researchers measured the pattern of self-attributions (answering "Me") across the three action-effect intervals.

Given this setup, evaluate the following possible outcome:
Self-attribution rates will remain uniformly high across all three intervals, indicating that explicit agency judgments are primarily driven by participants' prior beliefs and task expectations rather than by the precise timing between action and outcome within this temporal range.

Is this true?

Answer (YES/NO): NO